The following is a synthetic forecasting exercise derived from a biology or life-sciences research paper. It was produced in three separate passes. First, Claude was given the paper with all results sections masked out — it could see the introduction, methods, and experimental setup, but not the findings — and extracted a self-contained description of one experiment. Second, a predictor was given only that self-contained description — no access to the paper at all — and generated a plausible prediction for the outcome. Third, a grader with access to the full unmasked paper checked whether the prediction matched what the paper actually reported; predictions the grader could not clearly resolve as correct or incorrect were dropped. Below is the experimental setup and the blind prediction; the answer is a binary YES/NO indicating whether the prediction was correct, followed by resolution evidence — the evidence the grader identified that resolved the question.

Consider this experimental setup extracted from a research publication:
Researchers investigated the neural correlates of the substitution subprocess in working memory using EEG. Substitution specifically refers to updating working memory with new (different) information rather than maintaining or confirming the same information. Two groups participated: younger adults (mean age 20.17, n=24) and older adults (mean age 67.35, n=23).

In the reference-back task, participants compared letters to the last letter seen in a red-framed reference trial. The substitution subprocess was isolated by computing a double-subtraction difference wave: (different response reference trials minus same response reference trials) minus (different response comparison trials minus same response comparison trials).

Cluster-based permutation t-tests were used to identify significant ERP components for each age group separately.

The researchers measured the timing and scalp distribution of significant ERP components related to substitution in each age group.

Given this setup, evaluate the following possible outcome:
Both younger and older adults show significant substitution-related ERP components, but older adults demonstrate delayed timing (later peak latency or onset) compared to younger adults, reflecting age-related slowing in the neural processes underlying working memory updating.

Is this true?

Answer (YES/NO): YES